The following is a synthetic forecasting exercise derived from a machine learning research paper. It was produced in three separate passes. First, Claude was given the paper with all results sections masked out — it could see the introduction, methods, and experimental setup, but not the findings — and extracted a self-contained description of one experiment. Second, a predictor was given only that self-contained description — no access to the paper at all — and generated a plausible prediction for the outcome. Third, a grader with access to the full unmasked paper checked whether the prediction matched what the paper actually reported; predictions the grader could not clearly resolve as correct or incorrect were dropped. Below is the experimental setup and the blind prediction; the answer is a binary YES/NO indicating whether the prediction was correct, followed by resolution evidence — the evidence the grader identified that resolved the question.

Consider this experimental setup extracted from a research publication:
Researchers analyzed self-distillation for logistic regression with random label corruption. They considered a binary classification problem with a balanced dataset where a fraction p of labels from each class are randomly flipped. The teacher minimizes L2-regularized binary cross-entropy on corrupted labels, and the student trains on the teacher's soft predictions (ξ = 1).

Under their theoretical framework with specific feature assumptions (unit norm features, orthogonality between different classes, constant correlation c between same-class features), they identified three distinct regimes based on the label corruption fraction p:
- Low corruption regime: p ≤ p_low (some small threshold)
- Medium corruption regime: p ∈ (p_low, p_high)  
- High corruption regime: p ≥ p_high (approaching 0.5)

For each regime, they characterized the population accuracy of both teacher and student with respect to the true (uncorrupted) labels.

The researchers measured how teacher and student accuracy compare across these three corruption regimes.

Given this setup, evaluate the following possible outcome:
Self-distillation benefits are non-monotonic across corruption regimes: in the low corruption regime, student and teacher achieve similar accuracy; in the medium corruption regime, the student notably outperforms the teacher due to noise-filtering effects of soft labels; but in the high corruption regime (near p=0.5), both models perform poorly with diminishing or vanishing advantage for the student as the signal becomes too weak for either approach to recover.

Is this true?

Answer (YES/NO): YES